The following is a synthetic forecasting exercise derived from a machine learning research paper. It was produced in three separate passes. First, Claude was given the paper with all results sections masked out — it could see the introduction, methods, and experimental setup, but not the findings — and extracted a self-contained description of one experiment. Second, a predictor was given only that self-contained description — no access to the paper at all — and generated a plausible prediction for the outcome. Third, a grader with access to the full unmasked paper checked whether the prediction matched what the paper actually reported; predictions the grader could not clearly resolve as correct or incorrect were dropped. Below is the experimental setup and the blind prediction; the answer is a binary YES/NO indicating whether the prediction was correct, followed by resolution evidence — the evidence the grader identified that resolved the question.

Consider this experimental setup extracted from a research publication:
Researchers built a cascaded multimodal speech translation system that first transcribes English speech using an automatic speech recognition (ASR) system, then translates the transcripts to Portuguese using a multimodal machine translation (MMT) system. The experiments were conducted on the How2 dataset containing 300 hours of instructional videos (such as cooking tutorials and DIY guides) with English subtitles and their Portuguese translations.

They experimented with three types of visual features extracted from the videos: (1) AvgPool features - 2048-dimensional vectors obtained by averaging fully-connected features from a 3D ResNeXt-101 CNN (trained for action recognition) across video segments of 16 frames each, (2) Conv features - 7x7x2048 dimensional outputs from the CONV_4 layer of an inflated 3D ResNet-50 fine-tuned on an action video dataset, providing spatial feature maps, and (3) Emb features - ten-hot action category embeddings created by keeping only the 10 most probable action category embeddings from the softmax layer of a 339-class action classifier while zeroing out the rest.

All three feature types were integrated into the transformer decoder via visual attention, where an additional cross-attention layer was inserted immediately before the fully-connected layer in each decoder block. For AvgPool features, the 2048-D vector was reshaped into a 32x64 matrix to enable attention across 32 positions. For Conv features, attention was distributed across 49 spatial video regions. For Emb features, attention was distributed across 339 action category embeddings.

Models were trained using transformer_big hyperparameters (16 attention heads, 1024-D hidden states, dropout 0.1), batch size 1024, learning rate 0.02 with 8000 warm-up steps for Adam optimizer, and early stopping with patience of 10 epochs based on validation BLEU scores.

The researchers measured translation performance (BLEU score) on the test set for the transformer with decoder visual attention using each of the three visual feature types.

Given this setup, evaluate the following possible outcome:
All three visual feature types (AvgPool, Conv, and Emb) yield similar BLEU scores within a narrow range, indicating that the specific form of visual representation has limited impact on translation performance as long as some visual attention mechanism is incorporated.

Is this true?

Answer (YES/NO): YES